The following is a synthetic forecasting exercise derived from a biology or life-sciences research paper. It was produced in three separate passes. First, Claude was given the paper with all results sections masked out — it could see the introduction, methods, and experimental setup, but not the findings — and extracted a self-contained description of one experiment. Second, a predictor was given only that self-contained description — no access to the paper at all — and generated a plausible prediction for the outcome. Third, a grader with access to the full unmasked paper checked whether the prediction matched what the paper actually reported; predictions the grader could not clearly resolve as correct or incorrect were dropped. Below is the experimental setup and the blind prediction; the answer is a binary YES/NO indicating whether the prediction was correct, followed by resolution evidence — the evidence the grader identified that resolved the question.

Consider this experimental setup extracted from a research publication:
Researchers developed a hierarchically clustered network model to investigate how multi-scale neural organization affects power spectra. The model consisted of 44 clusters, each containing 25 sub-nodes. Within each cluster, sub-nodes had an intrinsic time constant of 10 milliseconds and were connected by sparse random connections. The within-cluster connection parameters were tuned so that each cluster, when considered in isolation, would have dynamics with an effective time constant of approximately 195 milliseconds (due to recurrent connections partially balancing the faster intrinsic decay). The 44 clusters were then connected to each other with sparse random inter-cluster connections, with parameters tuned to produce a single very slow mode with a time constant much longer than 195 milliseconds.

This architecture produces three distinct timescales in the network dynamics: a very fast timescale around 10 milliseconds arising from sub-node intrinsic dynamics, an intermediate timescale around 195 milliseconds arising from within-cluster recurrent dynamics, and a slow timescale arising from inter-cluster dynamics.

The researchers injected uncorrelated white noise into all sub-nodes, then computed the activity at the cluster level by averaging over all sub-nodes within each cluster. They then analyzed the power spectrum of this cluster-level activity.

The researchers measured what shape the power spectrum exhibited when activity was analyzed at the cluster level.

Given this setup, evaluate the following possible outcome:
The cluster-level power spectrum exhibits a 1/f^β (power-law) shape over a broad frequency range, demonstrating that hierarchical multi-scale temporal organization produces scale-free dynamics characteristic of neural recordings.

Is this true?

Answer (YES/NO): NO